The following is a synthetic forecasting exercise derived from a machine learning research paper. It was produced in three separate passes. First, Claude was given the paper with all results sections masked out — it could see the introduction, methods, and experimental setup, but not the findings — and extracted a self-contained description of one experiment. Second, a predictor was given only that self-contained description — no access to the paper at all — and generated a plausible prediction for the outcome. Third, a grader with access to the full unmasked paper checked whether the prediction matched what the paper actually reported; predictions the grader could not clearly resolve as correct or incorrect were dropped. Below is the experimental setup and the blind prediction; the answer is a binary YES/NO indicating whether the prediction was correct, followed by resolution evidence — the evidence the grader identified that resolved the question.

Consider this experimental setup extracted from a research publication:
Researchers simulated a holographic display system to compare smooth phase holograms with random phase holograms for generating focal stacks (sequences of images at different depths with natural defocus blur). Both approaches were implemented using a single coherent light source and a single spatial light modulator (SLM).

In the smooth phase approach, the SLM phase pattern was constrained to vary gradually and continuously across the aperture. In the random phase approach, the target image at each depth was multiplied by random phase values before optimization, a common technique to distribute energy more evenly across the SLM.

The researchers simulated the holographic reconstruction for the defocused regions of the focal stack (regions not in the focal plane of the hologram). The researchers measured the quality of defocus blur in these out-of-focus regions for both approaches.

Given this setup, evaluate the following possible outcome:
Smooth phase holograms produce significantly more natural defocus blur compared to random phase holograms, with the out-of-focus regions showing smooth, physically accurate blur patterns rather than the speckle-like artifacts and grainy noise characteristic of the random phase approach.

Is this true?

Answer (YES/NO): NO